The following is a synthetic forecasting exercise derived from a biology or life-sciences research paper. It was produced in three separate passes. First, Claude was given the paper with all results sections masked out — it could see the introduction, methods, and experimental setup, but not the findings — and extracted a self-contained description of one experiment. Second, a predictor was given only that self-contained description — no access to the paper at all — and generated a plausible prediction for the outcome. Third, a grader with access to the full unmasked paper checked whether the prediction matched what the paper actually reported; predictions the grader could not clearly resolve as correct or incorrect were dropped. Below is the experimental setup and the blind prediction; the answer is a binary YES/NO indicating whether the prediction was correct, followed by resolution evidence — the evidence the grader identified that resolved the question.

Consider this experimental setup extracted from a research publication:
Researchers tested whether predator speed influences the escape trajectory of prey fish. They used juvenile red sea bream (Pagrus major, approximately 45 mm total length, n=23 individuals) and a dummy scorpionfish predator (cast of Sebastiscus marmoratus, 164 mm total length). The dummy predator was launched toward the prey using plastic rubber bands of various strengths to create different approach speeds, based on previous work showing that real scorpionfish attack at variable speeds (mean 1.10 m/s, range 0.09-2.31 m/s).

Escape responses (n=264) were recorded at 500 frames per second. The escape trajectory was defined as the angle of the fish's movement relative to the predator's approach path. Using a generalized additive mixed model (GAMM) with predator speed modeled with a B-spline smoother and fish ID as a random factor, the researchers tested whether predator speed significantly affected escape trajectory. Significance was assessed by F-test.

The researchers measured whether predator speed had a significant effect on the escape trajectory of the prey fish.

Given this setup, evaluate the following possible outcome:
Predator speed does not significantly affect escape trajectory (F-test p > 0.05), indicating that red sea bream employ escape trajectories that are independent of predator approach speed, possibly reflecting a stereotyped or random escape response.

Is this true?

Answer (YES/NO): YES